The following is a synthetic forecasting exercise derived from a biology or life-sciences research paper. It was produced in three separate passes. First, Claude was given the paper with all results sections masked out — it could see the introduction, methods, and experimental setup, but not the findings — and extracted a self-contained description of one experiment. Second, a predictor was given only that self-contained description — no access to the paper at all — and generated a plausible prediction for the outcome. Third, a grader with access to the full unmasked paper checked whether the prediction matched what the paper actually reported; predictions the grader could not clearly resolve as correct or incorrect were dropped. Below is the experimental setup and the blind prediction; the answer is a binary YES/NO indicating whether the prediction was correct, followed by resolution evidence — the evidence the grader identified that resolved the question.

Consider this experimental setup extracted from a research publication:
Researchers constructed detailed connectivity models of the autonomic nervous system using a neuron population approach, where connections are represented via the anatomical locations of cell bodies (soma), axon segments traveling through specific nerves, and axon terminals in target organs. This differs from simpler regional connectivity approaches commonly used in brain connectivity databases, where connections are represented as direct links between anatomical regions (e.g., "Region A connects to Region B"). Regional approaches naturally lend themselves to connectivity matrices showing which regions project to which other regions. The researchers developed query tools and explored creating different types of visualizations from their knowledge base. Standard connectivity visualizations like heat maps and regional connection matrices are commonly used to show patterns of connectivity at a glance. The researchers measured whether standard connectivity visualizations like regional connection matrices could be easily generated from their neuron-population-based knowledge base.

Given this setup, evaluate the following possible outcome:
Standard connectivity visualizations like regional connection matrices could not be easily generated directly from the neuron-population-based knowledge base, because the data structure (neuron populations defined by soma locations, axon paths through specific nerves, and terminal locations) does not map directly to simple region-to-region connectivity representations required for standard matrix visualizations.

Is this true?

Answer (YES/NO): YES